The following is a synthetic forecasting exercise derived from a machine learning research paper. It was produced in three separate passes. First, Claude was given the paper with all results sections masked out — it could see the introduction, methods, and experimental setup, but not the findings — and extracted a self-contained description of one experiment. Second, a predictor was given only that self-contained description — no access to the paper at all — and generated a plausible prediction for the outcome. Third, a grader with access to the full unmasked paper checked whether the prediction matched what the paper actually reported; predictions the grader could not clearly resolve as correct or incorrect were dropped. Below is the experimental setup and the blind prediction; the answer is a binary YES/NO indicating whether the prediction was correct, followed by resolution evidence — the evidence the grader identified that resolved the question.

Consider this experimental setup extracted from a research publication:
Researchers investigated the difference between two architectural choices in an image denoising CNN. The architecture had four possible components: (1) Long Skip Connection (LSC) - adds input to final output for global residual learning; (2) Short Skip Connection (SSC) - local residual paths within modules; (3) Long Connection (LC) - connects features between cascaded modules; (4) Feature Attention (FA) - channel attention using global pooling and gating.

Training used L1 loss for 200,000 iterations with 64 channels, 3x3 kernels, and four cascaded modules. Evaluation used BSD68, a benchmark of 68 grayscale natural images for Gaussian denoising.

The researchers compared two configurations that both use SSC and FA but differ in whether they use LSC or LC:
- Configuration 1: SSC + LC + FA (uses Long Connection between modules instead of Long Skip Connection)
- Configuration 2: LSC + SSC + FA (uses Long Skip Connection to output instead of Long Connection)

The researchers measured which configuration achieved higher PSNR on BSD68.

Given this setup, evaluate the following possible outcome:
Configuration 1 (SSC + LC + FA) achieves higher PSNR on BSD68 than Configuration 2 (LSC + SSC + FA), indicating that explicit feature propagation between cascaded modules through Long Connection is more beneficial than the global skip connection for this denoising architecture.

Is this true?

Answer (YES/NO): NO